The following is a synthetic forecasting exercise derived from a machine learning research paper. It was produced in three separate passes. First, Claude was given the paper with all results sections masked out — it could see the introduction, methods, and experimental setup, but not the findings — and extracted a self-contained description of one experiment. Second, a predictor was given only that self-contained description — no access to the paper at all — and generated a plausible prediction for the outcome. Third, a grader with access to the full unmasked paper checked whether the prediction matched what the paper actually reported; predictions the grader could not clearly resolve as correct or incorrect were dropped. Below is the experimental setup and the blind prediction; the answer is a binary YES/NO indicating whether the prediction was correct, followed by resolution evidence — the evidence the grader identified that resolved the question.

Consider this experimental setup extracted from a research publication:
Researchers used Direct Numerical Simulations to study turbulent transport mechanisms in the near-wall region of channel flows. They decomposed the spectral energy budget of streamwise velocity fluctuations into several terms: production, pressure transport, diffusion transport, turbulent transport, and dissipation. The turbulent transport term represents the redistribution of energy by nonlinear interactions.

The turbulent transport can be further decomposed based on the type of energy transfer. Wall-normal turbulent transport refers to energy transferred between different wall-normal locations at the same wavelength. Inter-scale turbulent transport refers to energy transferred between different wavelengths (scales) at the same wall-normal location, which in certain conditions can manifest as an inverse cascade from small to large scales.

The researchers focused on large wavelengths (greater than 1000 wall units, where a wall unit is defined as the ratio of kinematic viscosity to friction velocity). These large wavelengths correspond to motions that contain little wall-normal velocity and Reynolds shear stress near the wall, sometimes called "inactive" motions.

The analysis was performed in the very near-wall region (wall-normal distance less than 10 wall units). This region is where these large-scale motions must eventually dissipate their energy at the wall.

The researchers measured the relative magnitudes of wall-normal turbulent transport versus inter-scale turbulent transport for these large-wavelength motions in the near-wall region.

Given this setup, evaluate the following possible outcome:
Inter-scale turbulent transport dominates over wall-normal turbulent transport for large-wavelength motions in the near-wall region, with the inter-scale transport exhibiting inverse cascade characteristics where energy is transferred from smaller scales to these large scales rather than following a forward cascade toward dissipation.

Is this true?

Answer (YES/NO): NO